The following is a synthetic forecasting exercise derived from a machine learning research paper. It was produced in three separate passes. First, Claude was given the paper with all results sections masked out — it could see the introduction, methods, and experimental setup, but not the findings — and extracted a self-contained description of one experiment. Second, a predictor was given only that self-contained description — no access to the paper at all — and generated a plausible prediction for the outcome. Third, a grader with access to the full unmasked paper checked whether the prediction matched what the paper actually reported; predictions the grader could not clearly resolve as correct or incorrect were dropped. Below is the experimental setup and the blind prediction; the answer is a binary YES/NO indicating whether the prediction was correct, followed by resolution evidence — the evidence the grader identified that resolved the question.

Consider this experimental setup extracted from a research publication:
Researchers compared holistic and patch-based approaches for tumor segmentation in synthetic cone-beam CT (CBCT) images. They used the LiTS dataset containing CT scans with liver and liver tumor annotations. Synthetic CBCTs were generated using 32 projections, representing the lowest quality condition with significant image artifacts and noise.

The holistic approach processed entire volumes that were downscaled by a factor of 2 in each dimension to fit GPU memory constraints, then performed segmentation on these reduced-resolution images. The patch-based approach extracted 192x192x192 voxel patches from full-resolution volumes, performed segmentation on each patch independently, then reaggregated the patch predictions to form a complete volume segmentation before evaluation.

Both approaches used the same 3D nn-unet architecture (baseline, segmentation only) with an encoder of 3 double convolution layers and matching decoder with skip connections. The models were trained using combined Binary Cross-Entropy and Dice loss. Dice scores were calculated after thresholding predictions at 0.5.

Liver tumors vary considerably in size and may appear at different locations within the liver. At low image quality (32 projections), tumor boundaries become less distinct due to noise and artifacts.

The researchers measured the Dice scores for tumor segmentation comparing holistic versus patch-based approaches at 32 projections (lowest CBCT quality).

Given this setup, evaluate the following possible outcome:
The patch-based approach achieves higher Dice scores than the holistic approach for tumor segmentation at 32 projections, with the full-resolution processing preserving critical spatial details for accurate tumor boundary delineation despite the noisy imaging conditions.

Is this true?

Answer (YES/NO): NO